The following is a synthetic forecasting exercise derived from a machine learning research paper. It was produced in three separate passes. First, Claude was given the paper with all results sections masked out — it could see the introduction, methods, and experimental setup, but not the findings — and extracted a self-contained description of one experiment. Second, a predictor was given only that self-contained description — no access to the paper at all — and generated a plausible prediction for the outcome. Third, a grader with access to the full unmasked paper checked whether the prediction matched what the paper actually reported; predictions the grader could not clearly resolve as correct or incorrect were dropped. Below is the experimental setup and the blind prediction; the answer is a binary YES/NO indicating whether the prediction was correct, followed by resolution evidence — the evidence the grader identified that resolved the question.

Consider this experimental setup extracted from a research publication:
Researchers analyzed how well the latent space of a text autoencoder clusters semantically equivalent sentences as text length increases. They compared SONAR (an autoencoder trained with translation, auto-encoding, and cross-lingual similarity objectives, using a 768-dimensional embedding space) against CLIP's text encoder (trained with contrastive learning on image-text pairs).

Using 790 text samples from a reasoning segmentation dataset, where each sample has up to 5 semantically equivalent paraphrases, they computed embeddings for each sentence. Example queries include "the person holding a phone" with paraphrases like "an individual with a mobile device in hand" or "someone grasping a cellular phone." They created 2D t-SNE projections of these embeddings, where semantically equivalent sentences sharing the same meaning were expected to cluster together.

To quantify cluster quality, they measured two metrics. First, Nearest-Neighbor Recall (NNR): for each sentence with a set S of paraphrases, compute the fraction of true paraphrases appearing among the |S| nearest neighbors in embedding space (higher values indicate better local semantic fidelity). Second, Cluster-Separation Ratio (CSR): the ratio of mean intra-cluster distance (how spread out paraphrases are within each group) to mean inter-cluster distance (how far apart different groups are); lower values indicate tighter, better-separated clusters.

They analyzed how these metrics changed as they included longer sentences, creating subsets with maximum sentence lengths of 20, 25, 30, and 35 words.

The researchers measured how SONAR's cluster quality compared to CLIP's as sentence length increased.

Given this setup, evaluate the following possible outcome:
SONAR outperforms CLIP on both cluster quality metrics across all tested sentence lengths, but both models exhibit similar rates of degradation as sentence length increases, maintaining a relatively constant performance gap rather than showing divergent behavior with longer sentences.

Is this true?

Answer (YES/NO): NO